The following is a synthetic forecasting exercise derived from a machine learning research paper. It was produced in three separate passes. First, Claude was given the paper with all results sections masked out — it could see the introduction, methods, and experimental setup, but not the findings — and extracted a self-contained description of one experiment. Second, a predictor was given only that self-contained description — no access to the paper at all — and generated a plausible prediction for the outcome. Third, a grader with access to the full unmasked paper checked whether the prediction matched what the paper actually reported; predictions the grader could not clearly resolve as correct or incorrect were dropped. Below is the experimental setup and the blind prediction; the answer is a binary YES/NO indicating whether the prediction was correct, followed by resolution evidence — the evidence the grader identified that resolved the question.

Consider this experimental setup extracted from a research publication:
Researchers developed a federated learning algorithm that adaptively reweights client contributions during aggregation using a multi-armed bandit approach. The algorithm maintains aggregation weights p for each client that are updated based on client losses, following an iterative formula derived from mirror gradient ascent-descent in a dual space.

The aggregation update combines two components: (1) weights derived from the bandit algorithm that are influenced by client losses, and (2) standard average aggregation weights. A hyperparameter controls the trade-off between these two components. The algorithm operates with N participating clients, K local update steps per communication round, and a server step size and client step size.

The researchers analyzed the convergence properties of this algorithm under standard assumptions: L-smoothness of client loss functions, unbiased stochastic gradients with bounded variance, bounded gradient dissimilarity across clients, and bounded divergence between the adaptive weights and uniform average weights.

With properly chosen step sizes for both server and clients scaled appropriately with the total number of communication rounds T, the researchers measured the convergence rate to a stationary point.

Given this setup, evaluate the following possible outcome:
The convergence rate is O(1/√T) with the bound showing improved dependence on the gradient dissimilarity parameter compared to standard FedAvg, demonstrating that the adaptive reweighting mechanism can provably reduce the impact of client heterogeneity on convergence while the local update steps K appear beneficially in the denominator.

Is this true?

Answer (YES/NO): NO